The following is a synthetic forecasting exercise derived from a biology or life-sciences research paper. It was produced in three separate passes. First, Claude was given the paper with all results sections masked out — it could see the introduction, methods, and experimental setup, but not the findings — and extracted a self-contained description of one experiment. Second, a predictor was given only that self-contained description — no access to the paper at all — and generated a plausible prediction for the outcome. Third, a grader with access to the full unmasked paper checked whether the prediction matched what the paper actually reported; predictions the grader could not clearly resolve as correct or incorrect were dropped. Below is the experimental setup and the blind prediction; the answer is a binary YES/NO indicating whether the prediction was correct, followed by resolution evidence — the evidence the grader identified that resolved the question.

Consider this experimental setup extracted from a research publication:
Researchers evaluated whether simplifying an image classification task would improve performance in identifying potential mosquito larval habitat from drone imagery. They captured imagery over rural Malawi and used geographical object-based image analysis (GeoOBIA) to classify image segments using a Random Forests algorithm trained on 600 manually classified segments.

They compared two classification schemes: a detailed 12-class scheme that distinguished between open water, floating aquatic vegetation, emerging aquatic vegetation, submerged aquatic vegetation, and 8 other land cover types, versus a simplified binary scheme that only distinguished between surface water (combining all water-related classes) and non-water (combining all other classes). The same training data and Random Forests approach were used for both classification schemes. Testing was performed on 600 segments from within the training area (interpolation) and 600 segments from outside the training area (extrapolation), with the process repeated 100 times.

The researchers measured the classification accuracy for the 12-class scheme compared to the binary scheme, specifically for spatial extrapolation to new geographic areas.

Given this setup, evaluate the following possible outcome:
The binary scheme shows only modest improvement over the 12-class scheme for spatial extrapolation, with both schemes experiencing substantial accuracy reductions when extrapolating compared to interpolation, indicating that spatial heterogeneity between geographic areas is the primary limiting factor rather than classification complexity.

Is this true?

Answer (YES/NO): NO